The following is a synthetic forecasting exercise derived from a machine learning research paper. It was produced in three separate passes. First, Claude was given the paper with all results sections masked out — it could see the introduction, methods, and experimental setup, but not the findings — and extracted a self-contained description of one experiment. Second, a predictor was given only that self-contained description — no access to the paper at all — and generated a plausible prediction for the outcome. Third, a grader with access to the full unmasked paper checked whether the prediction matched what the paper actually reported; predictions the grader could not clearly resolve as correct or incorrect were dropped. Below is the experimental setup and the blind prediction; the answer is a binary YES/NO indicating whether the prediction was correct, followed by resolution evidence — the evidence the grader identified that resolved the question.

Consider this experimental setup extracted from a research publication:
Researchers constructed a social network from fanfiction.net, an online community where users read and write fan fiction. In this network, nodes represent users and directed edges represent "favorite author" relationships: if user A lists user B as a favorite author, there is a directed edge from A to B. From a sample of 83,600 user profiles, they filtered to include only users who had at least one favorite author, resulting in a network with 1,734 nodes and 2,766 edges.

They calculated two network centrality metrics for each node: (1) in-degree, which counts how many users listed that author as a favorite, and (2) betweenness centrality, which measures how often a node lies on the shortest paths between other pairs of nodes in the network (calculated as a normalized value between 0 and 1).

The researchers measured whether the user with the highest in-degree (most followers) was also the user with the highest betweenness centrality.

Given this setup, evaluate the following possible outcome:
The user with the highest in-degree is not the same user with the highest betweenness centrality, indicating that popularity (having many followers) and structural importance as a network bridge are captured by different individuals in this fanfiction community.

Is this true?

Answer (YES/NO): YES